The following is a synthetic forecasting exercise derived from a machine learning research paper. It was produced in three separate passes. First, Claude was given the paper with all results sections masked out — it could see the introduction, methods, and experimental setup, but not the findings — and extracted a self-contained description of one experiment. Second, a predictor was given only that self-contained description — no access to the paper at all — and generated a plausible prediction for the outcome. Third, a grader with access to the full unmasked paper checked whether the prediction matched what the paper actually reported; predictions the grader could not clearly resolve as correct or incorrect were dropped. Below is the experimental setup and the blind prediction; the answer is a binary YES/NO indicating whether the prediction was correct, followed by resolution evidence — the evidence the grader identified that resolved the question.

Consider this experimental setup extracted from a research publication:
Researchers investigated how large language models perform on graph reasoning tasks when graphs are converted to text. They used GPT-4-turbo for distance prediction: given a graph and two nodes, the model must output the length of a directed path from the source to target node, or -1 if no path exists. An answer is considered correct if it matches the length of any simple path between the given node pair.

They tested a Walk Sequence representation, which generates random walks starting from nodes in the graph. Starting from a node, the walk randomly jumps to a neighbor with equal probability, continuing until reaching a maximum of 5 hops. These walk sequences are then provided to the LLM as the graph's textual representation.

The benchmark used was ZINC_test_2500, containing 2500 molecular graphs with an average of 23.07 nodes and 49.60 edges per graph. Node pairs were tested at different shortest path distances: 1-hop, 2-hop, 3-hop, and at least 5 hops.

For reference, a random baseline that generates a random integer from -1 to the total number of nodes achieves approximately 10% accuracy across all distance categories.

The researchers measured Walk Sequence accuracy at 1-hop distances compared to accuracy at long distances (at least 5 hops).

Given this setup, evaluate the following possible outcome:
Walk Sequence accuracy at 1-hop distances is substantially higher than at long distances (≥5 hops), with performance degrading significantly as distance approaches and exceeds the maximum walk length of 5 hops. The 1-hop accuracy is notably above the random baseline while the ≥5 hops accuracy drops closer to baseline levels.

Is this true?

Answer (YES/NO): YES